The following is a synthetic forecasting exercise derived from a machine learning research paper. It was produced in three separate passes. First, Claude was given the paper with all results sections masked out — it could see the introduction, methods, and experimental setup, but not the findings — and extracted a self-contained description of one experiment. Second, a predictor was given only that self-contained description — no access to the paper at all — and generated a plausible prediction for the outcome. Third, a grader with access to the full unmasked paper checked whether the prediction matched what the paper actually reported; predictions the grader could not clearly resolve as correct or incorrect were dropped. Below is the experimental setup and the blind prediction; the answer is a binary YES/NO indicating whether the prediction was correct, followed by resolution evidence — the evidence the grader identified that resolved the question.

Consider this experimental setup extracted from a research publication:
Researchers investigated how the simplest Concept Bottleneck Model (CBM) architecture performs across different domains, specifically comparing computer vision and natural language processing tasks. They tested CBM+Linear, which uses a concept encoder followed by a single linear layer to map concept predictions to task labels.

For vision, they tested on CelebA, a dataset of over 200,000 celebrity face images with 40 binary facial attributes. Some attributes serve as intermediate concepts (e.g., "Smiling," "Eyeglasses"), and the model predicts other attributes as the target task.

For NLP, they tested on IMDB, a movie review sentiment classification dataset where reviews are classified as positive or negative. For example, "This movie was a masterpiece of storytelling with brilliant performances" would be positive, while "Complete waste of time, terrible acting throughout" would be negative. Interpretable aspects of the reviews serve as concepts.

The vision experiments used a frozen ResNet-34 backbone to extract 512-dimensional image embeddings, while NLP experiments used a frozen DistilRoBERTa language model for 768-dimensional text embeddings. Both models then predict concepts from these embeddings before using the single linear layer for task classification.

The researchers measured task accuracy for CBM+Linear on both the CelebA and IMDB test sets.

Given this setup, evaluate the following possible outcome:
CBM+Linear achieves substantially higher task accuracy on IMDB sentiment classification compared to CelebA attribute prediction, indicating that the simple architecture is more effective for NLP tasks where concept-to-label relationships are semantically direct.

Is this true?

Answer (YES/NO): YES